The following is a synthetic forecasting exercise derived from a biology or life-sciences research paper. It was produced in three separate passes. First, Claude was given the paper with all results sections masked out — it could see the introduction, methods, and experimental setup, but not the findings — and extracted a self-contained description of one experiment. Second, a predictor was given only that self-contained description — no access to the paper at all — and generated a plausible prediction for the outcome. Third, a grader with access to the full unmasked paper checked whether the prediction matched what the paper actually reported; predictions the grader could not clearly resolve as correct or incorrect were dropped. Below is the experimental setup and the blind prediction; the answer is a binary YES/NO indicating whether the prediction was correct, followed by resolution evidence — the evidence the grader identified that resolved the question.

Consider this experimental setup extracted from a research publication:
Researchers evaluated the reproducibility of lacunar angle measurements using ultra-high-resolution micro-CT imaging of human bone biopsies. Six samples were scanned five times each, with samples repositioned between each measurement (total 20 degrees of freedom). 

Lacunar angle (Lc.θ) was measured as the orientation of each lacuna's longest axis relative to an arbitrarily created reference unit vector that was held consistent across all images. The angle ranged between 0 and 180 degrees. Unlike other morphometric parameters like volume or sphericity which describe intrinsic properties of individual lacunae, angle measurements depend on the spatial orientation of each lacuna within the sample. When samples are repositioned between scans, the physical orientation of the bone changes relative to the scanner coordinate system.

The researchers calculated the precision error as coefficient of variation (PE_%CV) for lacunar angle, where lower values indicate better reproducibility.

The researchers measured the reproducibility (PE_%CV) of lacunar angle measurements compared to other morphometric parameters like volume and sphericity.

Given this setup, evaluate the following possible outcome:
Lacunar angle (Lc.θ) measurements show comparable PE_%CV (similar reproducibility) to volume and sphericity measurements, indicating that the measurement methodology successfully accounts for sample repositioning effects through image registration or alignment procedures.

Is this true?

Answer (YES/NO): NO